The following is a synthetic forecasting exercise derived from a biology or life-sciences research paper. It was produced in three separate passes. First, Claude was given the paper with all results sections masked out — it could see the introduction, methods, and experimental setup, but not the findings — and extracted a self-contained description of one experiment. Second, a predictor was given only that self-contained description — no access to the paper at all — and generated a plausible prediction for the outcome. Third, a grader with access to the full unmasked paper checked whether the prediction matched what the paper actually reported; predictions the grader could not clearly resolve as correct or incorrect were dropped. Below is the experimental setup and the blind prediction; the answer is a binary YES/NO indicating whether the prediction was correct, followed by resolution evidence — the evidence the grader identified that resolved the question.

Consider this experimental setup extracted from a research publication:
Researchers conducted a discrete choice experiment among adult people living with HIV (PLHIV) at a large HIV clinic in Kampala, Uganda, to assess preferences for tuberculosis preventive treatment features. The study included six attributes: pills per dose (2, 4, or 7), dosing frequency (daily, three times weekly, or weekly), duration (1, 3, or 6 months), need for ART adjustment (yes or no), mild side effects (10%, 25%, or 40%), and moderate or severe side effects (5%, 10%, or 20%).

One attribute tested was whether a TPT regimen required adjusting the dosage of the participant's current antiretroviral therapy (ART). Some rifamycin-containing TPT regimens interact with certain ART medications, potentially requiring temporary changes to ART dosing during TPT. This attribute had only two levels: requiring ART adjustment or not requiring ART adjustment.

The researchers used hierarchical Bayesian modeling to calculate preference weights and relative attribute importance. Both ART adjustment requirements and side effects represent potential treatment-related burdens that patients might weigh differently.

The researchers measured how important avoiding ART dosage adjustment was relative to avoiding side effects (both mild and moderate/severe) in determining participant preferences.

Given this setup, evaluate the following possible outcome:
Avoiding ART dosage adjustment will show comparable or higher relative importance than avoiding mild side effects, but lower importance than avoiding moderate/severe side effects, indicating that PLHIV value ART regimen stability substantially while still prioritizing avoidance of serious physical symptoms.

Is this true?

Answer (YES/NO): NO